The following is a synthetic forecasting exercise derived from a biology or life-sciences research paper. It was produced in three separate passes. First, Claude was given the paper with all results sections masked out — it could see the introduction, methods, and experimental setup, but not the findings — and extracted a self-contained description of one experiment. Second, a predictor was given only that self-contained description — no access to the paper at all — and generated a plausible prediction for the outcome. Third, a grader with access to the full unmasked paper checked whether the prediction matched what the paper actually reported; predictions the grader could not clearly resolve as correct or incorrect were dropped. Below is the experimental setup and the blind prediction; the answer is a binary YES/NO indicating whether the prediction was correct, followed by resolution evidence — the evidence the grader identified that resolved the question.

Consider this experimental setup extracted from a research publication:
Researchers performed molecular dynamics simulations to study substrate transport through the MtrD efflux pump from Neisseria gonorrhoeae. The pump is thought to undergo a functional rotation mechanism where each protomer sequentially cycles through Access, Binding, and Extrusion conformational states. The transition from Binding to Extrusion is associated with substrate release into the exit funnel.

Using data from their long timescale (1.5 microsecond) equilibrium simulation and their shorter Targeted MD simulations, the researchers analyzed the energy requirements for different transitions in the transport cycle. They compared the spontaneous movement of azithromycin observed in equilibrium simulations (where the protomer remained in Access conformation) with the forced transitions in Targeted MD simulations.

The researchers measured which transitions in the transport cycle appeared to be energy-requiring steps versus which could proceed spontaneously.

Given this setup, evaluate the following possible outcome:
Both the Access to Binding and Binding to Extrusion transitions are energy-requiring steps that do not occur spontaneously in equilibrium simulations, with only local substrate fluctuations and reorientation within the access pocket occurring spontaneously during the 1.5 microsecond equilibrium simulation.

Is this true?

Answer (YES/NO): NO